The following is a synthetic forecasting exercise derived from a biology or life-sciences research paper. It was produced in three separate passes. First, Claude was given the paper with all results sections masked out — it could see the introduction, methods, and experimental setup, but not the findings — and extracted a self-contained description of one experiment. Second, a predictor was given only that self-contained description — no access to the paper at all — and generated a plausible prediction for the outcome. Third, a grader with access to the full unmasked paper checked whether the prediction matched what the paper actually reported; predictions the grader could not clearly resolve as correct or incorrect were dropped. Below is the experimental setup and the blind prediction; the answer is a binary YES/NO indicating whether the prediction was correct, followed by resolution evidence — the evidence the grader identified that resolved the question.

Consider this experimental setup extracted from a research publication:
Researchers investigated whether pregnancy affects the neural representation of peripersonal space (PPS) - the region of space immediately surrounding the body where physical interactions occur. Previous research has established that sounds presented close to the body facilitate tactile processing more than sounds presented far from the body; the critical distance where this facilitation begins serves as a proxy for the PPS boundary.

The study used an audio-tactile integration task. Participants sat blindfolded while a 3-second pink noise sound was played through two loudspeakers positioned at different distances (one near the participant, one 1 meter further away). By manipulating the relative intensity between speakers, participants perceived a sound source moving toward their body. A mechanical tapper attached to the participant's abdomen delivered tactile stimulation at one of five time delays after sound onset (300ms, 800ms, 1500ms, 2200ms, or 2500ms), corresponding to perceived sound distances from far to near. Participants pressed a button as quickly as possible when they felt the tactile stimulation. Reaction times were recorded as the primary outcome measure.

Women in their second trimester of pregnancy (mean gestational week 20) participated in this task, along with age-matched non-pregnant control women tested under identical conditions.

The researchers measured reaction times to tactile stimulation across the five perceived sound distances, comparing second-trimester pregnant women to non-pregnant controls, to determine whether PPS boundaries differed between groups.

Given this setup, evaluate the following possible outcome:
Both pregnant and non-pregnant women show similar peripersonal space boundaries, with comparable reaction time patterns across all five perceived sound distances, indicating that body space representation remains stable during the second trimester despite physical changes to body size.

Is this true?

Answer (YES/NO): YES